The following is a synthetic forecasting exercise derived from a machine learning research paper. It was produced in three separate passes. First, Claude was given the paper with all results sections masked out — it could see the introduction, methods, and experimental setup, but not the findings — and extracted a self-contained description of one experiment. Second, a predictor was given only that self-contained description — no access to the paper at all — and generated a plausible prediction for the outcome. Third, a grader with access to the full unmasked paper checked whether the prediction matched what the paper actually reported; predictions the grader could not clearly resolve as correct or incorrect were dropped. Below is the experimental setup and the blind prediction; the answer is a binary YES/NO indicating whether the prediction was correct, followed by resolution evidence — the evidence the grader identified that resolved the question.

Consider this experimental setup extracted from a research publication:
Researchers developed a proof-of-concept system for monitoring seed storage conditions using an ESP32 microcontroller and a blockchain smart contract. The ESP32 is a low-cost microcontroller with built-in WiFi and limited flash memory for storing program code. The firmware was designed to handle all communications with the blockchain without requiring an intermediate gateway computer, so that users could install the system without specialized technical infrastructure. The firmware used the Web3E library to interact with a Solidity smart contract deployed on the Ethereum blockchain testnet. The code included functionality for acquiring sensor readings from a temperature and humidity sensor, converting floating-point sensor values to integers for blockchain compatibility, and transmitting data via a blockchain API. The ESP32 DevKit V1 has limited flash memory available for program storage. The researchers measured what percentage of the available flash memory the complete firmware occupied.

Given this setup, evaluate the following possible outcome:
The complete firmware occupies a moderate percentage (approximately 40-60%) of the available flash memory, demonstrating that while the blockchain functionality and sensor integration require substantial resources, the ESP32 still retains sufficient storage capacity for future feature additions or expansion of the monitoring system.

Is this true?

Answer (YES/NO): NO